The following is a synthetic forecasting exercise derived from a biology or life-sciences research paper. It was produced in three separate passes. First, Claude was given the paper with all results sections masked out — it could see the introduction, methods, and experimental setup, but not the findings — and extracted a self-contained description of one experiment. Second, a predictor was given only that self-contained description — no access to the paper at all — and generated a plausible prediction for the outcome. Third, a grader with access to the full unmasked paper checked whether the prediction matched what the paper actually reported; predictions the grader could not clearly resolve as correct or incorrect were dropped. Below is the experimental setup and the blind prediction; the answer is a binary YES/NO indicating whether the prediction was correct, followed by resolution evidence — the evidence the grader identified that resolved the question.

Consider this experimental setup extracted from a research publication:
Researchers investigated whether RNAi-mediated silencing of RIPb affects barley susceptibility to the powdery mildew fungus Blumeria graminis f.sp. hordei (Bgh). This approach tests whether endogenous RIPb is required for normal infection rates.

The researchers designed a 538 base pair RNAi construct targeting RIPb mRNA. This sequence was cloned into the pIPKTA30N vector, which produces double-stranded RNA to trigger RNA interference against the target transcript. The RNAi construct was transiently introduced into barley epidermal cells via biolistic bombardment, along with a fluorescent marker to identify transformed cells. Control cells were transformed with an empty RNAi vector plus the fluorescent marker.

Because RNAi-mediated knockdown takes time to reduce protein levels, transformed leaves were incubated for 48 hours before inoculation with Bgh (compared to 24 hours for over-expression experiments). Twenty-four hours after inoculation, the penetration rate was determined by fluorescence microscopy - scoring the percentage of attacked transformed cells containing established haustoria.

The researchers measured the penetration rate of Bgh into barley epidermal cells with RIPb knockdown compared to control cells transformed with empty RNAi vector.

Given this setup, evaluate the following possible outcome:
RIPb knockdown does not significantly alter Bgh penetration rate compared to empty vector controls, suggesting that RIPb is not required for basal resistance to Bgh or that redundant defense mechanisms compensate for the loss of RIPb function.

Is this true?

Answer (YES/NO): YES